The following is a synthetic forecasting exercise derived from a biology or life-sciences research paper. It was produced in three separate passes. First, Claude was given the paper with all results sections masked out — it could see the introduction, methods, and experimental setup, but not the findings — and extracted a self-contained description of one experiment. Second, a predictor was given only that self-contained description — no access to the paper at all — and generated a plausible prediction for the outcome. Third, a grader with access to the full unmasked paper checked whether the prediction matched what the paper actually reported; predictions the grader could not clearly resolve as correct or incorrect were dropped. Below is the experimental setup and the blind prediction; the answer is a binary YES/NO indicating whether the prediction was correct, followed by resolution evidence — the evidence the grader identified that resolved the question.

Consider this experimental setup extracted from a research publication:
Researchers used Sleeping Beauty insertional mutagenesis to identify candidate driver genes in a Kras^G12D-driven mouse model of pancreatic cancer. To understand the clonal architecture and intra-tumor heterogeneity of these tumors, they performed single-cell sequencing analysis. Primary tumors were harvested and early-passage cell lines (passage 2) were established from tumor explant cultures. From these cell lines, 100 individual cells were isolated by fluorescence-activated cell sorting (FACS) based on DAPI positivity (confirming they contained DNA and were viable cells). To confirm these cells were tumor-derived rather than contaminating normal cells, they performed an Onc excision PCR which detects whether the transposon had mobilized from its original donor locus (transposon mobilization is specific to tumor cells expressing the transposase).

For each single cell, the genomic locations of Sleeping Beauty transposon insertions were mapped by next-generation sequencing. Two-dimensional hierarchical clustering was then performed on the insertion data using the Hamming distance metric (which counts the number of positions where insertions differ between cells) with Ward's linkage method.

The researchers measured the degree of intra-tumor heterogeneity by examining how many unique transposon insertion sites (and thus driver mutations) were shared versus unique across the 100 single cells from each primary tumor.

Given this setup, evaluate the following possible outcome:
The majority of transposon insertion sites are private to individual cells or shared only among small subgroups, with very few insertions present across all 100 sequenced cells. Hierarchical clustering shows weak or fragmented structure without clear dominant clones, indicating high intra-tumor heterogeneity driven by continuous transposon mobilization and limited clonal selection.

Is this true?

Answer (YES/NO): NO